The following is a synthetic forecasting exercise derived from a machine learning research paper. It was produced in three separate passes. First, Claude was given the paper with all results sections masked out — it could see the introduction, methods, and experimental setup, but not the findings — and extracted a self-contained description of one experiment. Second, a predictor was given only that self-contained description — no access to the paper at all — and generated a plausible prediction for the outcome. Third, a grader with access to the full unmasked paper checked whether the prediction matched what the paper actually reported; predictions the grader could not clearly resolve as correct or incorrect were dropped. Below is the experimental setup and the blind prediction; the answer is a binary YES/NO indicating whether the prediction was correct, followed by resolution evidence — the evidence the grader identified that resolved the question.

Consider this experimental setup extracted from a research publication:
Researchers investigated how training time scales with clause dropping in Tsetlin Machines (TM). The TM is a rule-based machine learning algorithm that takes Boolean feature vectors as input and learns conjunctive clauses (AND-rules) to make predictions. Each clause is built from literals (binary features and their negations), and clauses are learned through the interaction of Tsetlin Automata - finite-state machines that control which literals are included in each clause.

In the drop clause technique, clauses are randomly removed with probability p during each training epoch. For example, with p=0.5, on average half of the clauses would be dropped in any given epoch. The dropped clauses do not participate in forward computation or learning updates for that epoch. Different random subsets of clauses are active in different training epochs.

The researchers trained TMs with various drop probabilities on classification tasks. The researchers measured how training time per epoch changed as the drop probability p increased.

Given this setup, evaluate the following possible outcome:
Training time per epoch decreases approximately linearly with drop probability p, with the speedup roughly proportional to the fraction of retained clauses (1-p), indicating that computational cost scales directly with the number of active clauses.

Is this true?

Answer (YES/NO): YES